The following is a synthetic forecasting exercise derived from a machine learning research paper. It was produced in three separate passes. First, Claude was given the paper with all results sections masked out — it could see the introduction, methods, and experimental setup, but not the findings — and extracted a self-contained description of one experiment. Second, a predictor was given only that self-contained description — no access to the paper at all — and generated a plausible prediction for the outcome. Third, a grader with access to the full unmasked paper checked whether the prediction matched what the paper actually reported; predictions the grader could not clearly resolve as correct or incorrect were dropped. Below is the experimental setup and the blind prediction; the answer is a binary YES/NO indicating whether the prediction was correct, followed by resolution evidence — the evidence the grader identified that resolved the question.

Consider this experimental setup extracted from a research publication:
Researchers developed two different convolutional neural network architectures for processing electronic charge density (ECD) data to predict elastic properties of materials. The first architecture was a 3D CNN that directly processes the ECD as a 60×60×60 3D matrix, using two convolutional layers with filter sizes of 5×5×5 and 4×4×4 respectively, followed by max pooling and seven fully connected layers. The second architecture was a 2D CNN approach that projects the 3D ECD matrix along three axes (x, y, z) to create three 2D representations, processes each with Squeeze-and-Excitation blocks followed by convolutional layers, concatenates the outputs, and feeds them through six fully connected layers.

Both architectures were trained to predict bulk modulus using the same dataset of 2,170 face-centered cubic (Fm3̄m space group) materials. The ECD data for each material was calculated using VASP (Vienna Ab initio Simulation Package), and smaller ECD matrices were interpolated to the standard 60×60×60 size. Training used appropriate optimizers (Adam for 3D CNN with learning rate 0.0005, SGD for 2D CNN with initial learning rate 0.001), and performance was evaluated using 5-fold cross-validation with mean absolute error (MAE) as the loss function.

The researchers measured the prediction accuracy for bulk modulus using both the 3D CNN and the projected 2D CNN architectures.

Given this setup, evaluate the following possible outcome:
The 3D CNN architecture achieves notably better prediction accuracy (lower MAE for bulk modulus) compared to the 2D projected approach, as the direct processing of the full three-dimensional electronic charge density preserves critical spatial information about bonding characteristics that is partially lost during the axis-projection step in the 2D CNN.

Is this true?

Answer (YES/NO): NO